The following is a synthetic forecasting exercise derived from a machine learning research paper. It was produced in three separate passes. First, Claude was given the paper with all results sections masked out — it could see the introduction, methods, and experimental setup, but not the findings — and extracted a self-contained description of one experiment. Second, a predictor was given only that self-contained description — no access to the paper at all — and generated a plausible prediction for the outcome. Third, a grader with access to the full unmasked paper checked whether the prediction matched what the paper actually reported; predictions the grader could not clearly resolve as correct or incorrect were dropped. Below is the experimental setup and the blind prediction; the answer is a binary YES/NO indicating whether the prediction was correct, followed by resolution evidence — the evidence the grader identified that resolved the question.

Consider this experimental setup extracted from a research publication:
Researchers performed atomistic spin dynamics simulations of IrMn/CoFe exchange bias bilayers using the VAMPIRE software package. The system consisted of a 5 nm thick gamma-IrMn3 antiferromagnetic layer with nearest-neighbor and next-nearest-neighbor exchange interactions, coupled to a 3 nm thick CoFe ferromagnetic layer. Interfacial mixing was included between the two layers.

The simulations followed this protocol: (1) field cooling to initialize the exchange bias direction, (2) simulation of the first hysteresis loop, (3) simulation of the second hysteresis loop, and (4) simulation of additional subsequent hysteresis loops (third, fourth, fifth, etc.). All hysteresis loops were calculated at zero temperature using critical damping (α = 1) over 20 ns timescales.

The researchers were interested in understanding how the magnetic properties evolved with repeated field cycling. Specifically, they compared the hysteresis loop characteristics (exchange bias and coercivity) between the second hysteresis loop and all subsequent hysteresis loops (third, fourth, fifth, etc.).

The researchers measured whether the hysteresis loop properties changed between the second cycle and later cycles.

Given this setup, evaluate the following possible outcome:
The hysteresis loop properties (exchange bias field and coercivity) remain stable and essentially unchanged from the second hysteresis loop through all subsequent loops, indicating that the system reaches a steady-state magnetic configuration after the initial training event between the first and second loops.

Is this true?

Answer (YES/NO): YES